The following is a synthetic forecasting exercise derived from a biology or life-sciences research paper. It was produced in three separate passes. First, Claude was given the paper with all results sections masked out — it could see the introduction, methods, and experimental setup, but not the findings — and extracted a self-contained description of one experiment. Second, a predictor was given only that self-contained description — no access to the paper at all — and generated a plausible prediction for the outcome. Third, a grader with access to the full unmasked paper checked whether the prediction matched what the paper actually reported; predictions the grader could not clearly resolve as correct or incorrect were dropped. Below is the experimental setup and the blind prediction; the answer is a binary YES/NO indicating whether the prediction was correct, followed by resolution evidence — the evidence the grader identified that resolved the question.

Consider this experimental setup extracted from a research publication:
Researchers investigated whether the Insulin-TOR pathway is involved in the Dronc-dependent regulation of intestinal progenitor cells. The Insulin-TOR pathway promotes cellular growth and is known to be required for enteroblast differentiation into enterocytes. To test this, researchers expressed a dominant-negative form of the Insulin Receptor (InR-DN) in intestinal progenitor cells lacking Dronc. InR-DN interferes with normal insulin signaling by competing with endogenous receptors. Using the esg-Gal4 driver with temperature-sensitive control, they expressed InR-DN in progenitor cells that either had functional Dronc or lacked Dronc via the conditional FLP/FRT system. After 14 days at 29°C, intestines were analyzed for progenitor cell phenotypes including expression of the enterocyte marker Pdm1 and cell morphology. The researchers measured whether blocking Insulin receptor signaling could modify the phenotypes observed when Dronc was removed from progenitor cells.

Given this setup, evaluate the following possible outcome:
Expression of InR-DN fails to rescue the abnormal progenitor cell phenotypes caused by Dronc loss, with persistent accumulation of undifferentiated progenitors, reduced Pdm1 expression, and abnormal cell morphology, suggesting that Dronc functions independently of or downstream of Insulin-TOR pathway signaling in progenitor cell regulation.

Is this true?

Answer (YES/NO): NO